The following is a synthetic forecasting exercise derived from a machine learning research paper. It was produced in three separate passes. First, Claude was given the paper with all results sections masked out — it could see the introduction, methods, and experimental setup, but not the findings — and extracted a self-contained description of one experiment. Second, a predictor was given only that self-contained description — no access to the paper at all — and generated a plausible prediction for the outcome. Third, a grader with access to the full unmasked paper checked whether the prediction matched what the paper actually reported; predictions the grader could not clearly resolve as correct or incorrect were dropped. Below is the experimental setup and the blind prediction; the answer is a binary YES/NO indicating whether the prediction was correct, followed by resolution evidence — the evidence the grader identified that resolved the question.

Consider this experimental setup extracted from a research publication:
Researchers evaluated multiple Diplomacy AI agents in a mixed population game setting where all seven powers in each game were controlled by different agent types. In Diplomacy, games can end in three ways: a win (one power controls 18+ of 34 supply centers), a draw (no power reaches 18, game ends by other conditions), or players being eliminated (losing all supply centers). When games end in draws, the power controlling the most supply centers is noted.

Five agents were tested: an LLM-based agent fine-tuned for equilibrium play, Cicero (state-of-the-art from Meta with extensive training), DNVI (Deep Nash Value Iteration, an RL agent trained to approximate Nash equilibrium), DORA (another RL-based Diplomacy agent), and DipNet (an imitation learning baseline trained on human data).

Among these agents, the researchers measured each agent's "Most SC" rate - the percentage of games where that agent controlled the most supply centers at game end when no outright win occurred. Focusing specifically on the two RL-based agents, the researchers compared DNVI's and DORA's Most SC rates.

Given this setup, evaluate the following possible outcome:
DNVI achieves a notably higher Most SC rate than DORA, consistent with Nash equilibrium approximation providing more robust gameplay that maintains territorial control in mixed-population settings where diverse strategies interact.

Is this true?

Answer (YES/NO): YES